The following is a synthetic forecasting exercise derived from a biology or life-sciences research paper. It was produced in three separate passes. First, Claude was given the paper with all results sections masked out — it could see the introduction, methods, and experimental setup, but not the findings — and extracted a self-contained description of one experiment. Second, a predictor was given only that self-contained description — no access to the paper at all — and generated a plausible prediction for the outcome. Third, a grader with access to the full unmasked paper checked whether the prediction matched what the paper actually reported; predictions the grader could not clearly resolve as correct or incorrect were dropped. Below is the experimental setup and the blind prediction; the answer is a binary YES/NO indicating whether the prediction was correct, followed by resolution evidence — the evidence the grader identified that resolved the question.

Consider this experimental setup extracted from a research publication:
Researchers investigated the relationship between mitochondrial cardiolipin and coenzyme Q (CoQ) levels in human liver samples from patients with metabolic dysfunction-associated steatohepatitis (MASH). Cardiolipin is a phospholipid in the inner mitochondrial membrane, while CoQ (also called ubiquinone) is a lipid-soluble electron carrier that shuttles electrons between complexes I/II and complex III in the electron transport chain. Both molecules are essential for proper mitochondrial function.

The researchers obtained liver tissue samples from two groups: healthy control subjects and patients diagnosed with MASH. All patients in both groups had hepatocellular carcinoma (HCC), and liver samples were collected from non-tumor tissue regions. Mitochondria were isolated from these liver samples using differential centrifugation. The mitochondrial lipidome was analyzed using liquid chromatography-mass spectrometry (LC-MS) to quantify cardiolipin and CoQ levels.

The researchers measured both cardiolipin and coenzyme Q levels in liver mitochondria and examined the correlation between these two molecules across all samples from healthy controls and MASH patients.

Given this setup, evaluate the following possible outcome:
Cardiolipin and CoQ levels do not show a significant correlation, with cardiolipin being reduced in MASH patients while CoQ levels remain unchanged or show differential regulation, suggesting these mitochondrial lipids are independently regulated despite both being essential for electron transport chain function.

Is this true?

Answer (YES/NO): NO